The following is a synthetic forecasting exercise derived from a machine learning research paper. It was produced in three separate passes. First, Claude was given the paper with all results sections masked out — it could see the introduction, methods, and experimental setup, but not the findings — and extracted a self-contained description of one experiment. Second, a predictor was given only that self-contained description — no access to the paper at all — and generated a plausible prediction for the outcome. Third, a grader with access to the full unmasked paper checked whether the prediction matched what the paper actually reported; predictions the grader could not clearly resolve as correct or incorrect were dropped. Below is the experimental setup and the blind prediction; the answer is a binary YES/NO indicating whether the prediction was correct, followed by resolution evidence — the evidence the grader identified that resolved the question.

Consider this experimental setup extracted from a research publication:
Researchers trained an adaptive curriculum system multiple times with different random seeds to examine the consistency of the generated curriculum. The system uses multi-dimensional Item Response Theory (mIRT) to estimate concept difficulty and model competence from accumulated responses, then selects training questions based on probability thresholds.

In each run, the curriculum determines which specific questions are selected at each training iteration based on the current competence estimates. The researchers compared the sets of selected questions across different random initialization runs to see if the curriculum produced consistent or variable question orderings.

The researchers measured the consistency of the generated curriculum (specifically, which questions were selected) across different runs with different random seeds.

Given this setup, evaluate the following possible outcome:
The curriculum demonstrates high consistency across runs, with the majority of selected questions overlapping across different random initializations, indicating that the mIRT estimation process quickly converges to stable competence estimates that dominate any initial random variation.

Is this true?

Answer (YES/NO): NO